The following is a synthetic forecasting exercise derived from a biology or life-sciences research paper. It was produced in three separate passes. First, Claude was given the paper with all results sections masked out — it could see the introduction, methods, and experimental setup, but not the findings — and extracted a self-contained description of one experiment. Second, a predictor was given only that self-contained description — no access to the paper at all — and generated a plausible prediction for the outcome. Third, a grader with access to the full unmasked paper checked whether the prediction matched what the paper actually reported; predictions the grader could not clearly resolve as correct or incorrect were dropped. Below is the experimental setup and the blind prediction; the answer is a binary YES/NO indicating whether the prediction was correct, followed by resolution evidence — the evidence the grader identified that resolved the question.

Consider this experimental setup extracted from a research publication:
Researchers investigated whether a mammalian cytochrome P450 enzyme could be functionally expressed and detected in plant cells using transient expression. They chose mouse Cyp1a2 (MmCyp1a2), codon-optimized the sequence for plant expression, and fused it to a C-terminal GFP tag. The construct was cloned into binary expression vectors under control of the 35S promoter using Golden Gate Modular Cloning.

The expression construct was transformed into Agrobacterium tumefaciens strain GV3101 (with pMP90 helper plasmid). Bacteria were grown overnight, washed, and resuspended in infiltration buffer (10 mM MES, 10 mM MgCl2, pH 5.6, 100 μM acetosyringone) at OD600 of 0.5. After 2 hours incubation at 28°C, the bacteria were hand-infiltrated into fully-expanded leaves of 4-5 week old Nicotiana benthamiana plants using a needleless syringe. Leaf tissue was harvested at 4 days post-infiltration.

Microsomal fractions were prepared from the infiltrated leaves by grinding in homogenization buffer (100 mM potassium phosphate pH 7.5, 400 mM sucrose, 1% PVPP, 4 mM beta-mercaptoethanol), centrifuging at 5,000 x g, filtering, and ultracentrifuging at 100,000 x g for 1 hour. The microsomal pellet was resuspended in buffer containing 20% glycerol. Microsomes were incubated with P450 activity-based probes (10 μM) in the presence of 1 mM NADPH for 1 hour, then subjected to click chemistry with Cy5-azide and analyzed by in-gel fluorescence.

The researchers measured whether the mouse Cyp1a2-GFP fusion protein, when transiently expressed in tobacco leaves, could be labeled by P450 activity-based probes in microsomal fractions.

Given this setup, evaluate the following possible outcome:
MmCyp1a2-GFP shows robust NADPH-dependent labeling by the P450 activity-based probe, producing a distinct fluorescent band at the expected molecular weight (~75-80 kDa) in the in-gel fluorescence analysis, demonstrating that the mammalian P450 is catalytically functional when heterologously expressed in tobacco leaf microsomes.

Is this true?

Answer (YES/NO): YES